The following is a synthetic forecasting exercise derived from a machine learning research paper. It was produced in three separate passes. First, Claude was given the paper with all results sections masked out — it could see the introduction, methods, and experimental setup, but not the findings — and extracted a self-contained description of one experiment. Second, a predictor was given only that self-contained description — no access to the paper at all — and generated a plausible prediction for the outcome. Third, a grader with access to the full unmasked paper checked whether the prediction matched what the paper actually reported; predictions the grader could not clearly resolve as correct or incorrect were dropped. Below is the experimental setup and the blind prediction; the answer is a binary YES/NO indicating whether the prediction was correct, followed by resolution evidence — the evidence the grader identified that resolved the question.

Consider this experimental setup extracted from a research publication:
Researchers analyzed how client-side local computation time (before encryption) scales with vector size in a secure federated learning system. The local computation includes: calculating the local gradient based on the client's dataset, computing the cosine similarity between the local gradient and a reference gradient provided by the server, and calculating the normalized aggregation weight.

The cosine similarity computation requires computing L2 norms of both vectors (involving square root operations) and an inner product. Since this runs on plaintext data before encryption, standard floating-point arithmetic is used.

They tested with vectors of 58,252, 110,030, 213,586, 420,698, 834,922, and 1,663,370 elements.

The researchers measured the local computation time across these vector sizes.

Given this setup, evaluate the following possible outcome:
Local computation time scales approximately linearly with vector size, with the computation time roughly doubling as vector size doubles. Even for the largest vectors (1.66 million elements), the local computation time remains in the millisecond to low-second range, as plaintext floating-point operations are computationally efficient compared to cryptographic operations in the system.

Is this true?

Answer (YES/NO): NO